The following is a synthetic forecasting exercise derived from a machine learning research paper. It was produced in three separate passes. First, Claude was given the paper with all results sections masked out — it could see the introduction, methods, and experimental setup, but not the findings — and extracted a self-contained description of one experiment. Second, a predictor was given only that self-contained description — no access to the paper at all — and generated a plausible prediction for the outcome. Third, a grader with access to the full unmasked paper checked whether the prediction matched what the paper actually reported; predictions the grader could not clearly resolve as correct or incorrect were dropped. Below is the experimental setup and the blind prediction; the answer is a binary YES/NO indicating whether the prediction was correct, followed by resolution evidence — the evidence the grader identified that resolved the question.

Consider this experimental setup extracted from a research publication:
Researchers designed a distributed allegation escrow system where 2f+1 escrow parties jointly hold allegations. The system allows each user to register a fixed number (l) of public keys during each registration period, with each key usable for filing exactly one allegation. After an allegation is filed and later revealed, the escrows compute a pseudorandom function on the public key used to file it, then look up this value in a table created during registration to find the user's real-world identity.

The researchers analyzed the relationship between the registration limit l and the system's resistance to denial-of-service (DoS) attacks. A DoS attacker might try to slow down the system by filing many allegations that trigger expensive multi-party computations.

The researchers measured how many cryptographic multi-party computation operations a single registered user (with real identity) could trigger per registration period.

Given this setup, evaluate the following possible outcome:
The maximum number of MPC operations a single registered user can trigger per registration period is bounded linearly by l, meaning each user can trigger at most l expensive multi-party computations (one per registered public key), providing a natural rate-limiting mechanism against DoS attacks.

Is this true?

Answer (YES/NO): NO